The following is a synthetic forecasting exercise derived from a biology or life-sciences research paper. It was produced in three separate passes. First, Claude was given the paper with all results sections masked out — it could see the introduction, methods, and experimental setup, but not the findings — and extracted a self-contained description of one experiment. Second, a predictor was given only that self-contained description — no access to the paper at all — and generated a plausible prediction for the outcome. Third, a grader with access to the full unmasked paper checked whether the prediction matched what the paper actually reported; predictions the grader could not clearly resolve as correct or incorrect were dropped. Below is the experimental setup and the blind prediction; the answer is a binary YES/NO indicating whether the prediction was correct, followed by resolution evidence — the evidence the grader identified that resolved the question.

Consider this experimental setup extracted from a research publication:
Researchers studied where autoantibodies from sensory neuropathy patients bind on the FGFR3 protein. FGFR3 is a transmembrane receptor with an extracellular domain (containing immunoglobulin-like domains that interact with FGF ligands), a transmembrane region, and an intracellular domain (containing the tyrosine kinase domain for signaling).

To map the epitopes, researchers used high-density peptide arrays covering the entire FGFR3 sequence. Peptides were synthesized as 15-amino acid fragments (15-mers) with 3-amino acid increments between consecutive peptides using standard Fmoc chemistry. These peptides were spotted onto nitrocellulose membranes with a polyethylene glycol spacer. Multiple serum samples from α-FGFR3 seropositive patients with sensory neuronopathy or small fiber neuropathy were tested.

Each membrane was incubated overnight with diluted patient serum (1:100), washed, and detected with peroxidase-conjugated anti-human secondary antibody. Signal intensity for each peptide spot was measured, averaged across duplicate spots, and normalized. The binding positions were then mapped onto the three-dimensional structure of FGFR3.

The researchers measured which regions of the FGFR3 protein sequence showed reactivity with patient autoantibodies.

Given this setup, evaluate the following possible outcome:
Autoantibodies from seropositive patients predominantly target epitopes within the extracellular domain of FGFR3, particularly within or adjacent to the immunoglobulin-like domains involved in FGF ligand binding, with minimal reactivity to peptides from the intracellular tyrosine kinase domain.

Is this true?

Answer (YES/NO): YES